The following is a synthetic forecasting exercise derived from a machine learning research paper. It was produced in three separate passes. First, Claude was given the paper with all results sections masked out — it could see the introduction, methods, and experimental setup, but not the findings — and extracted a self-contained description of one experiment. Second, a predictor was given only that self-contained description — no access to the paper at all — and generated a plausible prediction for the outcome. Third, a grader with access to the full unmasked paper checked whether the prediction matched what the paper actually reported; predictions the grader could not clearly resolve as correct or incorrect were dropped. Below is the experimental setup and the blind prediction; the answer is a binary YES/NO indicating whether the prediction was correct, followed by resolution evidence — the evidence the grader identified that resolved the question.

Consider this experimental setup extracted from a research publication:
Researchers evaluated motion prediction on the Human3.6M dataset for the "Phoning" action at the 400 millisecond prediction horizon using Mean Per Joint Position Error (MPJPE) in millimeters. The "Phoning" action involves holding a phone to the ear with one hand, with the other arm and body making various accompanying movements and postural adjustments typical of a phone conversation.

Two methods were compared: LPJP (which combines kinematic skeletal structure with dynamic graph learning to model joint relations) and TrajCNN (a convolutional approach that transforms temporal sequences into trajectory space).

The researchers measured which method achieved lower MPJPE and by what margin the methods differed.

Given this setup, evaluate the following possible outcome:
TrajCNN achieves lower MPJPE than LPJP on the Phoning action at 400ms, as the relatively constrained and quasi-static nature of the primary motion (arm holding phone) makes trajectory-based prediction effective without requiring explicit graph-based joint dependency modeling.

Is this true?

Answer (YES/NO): YES